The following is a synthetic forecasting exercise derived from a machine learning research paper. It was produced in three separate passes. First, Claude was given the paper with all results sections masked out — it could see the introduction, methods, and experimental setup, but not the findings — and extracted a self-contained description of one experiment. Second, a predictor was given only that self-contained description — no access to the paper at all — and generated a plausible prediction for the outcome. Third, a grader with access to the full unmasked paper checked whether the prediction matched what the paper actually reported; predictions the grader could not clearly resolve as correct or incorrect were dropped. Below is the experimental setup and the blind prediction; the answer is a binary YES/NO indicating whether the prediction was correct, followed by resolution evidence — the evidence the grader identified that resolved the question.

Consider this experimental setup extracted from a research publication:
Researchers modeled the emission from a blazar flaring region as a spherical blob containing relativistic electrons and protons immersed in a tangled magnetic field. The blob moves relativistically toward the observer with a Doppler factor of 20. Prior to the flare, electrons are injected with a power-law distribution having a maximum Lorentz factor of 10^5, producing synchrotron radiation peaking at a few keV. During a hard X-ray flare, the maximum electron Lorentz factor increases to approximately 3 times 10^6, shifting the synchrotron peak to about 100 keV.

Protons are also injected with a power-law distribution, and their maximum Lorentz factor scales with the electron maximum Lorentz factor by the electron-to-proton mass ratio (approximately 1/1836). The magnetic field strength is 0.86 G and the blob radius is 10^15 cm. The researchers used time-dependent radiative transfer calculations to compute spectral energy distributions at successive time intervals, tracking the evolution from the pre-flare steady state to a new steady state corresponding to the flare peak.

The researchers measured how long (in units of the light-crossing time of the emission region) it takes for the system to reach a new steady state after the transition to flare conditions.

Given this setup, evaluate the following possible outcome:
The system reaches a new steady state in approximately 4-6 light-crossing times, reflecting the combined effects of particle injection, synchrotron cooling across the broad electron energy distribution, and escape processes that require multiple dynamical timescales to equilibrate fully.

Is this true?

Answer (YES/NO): NO